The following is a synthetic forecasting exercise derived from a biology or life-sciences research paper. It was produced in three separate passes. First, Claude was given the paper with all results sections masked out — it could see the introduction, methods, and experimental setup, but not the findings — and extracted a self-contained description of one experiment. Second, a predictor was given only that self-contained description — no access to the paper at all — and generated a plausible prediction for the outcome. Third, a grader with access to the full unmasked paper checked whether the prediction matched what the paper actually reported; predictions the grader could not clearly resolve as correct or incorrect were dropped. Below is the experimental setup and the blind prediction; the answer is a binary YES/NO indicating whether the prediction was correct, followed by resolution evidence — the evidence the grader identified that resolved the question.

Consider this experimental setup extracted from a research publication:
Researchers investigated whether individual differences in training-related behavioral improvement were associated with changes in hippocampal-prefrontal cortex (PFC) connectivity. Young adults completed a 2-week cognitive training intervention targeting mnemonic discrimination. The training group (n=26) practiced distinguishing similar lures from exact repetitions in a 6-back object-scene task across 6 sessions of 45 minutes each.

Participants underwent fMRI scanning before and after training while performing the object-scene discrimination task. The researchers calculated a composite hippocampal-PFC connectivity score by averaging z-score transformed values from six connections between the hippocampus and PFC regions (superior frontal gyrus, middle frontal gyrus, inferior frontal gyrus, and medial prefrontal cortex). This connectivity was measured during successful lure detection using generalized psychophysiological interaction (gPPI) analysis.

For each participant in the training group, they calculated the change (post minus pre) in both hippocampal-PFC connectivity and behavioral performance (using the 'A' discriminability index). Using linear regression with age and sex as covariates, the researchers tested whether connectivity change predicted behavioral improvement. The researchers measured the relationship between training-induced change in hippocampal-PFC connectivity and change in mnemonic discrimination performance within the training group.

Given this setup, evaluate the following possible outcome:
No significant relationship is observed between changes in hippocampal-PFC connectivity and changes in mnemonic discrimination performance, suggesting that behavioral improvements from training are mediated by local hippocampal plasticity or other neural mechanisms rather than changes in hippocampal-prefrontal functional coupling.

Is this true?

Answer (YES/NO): NO